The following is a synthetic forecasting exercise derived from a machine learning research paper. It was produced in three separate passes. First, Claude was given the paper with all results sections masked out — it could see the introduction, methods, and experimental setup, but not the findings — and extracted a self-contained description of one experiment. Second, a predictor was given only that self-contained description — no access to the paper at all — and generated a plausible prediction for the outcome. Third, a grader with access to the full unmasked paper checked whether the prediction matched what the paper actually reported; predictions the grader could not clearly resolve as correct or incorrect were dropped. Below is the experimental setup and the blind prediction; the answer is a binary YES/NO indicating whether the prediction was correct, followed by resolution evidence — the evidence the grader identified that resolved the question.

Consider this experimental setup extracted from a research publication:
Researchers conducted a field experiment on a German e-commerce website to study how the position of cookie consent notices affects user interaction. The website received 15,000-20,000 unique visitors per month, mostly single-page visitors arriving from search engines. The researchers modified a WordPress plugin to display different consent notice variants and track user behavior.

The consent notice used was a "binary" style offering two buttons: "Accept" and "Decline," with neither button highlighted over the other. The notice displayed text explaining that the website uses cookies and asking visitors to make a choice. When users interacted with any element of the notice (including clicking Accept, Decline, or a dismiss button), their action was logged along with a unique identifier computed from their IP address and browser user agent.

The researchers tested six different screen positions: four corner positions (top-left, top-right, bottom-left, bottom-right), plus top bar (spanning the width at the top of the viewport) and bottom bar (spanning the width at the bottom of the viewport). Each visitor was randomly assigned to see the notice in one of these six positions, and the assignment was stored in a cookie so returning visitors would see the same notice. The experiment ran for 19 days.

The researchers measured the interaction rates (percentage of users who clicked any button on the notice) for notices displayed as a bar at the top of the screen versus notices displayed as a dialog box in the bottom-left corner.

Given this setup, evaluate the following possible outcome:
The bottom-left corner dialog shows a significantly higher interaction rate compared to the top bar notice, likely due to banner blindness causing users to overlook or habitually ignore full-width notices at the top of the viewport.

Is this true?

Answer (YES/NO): YES